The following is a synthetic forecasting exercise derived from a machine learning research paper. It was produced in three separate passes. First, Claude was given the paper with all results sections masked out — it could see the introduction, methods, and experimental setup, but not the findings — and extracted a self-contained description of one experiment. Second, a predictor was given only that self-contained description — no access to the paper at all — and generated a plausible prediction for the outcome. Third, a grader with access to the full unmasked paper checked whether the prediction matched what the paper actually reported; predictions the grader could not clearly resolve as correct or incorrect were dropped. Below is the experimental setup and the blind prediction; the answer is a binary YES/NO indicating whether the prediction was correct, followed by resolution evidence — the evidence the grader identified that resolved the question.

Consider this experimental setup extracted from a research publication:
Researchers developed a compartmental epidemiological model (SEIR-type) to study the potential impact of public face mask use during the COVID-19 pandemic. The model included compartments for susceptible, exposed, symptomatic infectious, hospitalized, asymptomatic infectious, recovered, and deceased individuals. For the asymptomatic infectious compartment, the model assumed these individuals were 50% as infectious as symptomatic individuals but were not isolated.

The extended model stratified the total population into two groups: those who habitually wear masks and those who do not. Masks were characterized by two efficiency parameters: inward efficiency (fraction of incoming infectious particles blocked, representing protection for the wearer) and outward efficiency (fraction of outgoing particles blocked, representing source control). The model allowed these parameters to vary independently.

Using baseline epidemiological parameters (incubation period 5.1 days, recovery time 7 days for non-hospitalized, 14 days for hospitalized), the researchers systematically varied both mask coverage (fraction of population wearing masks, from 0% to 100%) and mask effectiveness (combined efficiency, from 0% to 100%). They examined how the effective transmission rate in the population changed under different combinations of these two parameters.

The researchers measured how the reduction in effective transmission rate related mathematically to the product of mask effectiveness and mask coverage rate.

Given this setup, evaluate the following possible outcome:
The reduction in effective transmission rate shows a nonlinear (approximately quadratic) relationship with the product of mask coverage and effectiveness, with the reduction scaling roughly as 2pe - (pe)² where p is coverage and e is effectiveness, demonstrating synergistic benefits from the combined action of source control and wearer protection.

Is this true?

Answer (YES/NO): NO